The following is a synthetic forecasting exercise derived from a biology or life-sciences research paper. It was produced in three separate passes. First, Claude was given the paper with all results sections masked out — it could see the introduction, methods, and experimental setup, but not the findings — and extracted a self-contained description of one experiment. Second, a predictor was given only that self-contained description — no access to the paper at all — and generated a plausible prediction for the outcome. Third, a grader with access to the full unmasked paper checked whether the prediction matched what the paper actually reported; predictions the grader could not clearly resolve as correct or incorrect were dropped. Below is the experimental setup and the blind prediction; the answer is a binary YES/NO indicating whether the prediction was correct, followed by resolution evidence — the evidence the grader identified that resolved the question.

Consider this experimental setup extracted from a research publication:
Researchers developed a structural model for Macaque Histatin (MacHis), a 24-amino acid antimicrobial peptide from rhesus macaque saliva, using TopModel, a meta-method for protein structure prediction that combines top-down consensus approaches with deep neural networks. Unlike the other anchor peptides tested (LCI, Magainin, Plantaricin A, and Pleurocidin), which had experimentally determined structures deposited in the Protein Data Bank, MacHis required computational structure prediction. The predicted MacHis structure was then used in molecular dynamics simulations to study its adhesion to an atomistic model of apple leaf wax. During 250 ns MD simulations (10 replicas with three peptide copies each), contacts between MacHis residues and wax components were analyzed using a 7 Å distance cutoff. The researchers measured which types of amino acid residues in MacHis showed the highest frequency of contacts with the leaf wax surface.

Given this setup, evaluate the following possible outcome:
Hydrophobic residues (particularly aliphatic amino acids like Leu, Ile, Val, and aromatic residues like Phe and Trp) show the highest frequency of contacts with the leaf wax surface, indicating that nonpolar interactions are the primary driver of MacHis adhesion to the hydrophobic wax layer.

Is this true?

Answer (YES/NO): NO